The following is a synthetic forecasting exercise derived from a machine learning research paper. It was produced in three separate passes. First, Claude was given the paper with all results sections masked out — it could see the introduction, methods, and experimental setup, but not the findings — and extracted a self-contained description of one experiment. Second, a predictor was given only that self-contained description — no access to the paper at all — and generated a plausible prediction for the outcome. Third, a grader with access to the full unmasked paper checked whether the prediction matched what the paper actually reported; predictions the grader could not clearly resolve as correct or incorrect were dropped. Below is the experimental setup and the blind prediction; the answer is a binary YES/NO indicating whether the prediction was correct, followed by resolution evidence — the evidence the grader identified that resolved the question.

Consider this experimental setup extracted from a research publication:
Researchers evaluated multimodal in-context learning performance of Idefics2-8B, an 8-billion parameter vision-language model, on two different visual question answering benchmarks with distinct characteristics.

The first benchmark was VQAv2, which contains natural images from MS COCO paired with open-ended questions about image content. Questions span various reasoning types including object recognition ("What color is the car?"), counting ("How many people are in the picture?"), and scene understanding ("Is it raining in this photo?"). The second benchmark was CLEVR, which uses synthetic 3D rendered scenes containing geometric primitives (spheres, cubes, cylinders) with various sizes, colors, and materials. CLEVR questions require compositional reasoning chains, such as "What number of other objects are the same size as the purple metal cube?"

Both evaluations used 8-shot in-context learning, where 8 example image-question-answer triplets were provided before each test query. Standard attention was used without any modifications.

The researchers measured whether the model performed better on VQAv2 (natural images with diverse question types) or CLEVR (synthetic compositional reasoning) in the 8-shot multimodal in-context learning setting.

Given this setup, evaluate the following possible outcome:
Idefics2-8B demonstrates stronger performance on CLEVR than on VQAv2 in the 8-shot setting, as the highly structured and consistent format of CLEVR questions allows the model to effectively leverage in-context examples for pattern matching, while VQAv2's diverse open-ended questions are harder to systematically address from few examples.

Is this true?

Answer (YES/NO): NO